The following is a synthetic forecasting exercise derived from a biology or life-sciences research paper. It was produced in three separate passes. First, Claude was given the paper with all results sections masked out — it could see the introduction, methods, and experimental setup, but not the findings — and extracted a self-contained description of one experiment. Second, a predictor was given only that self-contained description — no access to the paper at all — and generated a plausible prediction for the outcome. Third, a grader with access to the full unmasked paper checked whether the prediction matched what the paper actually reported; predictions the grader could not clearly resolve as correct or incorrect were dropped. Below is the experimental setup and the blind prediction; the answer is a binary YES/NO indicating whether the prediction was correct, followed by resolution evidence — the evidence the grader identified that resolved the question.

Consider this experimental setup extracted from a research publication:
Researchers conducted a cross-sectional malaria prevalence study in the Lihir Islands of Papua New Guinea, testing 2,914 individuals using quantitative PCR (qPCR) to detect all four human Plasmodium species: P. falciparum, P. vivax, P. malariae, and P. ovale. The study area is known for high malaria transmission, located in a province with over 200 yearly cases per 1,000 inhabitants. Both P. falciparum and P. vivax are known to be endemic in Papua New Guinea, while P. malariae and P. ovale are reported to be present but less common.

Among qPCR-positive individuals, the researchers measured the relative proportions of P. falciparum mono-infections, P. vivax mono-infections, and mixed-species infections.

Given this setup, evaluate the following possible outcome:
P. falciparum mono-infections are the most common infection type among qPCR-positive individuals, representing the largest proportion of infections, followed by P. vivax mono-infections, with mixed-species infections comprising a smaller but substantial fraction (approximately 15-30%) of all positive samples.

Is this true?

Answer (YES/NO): NO